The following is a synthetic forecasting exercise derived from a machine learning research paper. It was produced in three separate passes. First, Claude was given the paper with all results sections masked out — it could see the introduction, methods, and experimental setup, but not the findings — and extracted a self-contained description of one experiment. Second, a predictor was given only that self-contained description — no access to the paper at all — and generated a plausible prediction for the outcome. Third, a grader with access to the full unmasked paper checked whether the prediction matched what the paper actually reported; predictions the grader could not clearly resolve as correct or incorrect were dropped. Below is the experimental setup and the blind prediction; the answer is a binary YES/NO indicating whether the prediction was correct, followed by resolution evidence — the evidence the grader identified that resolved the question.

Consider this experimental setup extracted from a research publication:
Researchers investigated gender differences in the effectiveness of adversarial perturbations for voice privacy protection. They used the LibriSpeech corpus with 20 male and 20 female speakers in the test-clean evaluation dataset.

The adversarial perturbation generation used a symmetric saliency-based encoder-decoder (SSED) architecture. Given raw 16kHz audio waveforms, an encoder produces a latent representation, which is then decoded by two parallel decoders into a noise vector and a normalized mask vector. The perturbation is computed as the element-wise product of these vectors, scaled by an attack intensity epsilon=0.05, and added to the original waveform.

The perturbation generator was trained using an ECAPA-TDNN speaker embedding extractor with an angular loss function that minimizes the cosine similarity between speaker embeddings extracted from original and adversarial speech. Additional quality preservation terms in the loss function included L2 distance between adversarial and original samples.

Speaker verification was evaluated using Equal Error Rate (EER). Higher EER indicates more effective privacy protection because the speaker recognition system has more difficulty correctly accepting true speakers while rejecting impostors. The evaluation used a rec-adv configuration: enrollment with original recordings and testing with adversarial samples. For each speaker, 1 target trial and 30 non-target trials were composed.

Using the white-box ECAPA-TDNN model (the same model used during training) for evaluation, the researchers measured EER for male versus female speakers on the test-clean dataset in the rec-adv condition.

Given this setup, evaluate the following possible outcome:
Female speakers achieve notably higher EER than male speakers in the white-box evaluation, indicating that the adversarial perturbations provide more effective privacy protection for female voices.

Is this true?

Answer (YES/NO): NO